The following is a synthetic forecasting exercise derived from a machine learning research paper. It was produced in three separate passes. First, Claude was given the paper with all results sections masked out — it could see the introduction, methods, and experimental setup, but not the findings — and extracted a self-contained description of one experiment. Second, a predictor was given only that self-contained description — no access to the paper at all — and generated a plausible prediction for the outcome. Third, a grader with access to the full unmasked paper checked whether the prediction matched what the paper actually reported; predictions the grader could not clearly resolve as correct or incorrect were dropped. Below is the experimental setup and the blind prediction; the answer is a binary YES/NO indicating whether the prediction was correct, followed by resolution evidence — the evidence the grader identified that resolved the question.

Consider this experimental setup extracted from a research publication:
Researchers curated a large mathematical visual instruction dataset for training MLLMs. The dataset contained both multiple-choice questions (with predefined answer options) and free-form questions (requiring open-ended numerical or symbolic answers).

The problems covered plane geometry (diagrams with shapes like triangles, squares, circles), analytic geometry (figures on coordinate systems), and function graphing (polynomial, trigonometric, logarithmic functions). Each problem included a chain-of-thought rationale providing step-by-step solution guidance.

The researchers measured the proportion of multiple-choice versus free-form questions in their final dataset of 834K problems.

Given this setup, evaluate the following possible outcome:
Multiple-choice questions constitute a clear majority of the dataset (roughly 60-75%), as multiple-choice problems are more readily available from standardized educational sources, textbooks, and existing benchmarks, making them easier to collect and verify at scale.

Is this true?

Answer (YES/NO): YES